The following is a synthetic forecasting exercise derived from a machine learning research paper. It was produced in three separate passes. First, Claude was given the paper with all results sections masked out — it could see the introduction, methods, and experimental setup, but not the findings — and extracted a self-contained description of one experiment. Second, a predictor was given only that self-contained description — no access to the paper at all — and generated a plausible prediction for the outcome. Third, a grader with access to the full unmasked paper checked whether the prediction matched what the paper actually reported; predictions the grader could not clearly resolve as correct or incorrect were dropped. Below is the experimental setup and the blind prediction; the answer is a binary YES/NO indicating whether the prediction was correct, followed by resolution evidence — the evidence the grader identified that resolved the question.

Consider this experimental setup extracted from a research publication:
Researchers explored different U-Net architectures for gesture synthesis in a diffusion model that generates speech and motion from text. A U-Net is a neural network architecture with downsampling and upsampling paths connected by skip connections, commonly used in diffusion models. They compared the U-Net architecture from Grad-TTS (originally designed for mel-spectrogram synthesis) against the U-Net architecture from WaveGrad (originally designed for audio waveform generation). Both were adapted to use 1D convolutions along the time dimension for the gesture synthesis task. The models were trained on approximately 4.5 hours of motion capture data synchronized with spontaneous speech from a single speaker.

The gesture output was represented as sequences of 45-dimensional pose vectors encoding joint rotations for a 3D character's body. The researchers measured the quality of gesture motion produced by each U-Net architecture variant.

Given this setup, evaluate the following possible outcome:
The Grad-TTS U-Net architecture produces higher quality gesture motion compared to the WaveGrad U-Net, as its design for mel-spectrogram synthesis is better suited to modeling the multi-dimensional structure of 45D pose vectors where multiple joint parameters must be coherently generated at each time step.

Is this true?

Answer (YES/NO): YES